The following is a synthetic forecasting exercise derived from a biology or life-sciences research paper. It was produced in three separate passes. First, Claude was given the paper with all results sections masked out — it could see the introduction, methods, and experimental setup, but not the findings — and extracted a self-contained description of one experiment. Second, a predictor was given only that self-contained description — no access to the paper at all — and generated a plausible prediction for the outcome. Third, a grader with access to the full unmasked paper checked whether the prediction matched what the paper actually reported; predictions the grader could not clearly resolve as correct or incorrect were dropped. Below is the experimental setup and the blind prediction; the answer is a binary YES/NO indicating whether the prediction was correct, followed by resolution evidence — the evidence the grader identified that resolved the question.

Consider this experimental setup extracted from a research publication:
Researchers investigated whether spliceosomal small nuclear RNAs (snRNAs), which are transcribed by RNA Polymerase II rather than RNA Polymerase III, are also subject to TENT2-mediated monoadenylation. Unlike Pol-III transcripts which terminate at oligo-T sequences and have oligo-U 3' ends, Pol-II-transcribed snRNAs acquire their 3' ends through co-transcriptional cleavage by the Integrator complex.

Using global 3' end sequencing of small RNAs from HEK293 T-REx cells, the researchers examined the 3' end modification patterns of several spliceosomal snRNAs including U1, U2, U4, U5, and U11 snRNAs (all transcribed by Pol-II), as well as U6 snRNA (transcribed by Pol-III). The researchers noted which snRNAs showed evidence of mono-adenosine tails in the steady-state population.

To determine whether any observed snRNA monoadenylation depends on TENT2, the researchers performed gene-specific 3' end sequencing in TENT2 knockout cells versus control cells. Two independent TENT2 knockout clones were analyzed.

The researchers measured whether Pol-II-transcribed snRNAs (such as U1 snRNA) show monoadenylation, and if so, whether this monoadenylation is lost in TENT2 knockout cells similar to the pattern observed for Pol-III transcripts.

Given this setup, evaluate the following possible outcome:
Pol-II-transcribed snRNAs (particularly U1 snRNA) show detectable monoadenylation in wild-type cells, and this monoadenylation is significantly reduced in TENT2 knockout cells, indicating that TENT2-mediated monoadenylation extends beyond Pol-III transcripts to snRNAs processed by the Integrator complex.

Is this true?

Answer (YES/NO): NO